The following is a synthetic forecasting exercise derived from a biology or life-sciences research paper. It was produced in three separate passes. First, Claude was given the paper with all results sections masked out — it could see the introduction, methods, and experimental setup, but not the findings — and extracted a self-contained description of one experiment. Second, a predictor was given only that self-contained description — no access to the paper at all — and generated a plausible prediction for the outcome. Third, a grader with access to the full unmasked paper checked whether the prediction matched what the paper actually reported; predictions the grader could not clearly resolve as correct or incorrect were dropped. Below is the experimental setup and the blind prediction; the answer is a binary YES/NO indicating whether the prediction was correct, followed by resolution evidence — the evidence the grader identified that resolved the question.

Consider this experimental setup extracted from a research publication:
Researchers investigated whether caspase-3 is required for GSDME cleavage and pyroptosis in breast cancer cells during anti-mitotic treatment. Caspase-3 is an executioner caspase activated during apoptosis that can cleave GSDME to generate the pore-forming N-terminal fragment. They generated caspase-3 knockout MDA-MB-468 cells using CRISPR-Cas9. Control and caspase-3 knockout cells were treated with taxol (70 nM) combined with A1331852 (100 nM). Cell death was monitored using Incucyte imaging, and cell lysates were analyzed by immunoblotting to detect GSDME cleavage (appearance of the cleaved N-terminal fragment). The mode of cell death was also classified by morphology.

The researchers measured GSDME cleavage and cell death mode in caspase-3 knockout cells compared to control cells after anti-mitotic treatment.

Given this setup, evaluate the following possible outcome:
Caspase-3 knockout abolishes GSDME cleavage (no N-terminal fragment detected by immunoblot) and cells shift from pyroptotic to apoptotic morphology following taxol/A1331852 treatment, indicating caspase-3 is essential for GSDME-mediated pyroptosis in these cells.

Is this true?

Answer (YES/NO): NO